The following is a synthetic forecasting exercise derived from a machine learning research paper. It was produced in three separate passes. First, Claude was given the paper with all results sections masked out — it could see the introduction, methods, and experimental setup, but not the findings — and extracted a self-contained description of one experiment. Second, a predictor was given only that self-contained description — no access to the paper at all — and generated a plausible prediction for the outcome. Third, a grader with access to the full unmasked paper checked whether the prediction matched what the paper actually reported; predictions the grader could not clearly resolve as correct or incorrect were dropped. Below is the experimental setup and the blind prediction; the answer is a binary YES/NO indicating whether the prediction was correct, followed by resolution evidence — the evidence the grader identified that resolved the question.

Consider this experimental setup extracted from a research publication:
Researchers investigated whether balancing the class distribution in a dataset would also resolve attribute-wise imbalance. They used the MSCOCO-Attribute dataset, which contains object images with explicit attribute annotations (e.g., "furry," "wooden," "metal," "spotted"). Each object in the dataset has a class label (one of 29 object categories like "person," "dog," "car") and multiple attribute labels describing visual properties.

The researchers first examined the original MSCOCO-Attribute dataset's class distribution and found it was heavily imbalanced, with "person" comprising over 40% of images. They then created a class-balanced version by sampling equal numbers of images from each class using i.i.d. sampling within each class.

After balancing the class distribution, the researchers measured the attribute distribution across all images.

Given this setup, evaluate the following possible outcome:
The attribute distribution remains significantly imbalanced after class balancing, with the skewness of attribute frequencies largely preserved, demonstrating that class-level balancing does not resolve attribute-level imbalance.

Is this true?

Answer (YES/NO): YES